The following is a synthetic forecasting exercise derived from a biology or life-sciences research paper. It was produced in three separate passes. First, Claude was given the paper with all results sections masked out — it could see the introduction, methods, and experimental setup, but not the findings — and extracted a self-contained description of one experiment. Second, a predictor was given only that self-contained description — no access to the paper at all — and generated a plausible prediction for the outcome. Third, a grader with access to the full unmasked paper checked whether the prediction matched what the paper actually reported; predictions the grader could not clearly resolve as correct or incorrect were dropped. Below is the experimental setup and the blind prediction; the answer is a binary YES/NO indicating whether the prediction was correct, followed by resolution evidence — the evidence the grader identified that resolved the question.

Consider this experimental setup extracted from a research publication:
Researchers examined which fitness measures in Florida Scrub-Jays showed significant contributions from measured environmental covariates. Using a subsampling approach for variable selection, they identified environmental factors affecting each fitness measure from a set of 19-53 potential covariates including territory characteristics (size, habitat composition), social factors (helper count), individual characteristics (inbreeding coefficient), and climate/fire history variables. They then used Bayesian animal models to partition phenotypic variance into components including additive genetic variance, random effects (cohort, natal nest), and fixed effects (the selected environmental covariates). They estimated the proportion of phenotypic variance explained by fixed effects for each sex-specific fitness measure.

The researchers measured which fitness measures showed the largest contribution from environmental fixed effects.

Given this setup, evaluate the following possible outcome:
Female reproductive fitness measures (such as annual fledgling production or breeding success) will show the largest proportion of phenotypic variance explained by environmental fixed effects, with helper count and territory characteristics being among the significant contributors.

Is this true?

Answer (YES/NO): NO